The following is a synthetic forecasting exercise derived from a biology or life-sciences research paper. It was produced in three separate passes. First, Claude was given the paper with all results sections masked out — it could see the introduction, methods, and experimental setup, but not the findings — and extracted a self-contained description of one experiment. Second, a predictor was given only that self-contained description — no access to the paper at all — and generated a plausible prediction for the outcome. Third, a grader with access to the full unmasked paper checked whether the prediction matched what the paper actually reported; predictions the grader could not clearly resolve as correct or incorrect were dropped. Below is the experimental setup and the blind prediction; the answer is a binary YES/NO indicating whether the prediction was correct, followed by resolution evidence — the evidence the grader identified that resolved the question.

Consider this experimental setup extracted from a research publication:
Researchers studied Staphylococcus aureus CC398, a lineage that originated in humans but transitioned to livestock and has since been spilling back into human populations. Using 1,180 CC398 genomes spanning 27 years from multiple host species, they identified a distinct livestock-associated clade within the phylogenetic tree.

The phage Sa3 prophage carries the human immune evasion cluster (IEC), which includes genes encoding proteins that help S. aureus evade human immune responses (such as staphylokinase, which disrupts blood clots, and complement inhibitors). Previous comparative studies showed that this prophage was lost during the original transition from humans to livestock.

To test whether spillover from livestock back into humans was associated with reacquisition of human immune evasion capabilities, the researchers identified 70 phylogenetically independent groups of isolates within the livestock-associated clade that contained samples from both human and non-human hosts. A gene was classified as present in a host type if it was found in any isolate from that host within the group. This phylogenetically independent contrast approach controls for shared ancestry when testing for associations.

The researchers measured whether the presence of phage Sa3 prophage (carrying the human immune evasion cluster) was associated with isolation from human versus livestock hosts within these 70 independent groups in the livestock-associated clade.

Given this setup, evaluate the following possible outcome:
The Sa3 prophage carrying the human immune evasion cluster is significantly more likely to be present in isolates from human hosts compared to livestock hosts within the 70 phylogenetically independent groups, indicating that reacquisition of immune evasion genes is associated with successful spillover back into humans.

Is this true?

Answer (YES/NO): YES